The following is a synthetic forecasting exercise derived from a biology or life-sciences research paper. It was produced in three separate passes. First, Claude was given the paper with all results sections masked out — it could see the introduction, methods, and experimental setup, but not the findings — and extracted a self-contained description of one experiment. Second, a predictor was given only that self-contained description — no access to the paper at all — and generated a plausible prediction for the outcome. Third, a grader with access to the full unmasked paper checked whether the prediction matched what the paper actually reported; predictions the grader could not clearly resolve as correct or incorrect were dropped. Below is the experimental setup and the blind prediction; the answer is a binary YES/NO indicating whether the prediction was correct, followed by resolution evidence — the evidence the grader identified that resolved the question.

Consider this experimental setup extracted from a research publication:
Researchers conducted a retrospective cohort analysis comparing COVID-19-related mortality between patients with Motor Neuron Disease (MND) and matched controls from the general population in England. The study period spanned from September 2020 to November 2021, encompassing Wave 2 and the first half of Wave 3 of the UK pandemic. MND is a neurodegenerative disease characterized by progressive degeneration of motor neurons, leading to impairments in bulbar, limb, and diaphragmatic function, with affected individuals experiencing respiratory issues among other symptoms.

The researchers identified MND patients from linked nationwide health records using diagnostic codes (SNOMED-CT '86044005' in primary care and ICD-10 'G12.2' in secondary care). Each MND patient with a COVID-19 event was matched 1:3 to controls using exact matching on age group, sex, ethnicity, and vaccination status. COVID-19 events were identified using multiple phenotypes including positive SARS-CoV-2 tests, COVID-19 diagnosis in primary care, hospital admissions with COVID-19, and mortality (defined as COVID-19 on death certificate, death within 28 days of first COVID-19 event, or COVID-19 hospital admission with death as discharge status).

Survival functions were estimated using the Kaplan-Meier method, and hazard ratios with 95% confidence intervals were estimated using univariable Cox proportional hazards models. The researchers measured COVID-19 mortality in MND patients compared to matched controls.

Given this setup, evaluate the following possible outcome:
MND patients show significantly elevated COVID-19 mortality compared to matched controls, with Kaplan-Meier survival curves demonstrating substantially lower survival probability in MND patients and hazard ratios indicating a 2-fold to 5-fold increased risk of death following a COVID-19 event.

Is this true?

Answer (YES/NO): YES